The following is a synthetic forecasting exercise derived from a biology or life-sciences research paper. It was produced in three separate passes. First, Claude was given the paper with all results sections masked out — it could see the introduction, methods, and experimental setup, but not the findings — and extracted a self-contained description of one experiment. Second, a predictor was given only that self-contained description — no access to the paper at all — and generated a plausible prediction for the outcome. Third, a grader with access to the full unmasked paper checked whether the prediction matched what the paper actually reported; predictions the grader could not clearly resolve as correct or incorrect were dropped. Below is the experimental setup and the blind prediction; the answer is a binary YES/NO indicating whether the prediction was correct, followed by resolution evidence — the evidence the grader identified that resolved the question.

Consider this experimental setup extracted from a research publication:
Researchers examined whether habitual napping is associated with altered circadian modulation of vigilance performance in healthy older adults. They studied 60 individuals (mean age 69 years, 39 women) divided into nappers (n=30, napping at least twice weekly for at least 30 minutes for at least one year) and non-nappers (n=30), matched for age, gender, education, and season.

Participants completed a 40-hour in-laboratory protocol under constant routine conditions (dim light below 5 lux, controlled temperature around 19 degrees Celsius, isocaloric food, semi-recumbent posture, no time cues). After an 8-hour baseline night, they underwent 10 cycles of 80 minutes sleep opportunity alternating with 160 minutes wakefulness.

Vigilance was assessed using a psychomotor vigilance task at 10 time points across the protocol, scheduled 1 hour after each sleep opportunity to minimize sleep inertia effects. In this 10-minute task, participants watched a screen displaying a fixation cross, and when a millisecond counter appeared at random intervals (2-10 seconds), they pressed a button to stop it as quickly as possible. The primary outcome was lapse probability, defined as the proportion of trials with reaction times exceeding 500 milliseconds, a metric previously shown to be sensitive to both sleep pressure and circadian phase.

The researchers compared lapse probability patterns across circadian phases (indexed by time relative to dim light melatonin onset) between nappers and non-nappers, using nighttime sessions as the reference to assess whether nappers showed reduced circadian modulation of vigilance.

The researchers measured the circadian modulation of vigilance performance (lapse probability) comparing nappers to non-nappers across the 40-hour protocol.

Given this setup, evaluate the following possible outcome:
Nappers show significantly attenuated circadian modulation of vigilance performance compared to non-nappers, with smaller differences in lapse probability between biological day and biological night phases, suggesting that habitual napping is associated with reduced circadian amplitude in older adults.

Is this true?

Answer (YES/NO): NO